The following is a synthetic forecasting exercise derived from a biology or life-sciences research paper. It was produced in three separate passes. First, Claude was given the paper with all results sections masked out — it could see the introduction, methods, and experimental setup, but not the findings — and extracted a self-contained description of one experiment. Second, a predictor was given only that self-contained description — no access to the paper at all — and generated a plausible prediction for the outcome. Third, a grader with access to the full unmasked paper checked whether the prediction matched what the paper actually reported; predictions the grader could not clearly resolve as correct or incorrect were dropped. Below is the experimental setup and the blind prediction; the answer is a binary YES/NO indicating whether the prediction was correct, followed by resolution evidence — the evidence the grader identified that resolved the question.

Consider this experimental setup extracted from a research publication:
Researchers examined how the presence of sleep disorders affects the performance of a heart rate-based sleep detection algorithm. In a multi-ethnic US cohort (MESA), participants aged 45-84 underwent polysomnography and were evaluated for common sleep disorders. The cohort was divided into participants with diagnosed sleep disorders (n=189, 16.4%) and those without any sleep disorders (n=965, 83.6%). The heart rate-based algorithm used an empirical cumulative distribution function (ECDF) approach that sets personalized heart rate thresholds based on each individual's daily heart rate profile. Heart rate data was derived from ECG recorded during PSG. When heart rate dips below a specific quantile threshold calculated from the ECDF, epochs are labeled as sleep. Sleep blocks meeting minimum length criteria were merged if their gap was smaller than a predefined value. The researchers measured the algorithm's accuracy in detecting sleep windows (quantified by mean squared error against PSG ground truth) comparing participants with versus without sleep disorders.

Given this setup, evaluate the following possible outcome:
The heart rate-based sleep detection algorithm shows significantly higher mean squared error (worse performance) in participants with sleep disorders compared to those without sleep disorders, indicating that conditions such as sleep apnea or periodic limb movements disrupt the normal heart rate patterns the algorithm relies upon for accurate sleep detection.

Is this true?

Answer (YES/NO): NO